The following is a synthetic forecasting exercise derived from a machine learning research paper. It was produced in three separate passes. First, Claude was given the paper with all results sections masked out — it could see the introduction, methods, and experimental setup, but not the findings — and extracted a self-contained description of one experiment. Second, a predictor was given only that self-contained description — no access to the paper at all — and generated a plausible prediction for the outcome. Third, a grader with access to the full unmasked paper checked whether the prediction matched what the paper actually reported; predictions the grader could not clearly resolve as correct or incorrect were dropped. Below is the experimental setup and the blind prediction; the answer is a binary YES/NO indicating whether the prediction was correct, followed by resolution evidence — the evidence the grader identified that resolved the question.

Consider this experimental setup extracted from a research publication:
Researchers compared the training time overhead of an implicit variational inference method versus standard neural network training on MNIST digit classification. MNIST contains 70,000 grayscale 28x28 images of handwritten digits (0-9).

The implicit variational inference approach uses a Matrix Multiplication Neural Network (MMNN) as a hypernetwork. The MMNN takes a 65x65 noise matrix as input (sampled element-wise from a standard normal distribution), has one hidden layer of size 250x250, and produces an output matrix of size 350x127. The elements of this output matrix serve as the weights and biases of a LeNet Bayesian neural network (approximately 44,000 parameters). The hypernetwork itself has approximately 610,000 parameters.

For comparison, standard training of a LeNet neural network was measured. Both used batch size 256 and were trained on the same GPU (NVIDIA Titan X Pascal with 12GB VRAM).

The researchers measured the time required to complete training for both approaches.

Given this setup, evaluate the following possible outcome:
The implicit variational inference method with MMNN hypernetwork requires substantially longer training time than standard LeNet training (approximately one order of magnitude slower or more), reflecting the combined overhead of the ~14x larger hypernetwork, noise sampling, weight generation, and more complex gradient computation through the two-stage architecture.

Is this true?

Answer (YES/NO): NO